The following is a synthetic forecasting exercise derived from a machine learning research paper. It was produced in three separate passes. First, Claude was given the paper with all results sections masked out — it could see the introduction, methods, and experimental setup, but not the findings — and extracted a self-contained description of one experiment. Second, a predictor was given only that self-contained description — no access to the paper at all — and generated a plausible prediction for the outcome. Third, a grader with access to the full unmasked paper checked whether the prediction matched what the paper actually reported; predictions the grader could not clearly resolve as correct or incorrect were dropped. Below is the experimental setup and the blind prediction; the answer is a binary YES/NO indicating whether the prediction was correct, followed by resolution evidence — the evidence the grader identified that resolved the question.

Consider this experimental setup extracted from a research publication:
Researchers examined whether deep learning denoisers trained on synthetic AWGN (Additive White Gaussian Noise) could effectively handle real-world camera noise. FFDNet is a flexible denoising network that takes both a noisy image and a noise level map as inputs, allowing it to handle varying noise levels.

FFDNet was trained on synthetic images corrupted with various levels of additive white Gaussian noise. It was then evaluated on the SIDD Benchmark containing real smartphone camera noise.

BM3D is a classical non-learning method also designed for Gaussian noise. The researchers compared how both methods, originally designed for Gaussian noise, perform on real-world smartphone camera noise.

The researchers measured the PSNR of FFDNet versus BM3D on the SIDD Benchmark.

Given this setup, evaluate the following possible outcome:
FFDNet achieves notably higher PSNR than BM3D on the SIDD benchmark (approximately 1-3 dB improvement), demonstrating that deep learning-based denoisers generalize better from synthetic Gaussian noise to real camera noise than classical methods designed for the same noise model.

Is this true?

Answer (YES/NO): NO